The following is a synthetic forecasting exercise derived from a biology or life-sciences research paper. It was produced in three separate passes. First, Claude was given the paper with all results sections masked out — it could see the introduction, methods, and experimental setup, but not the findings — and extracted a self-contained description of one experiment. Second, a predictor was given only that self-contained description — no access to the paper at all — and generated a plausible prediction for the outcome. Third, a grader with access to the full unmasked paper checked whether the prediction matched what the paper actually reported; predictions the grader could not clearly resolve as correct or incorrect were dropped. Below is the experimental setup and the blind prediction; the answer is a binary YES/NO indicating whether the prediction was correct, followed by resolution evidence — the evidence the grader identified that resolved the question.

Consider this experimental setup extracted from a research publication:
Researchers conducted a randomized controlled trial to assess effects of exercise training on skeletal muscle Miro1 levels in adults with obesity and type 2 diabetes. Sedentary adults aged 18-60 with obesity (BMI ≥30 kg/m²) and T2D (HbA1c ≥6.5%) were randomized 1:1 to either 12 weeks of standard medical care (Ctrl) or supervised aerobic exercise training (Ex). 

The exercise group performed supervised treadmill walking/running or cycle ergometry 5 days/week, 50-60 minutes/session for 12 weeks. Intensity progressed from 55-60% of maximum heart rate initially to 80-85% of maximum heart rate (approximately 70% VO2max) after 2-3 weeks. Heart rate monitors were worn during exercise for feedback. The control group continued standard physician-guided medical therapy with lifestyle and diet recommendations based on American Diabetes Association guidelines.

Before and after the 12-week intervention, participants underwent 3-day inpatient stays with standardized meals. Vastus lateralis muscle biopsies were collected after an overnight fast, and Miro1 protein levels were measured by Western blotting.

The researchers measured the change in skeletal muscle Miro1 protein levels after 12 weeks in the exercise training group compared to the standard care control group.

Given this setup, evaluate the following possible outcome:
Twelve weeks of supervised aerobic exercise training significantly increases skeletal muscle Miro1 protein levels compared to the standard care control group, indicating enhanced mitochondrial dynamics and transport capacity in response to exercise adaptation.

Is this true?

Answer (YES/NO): NO